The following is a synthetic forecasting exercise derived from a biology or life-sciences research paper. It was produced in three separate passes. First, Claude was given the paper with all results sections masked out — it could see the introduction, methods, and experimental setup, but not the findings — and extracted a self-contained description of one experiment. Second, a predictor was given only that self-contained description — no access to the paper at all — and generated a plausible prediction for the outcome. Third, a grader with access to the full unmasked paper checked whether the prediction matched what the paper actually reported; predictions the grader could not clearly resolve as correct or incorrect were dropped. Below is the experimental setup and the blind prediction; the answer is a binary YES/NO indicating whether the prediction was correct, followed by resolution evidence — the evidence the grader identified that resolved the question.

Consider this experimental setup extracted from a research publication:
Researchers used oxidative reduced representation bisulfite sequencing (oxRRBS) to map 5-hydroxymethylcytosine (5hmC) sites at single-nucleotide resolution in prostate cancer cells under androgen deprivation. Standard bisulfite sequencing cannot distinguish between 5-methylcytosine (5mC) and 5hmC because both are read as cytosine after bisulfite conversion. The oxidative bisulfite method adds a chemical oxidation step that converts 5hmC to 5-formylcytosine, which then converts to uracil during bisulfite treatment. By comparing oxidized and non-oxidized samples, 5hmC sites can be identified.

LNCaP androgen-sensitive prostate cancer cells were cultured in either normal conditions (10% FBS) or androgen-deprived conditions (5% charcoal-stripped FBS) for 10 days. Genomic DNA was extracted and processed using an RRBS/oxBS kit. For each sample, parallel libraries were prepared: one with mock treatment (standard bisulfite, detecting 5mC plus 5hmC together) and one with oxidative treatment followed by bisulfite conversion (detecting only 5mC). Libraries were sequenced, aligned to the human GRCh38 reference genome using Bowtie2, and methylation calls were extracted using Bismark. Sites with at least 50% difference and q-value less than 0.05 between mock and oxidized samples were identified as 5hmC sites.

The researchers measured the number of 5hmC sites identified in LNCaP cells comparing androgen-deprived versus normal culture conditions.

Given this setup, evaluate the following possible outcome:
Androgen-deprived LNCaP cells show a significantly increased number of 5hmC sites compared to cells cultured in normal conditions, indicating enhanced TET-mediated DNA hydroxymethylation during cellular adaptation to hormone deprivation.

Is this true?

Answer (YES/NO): YES